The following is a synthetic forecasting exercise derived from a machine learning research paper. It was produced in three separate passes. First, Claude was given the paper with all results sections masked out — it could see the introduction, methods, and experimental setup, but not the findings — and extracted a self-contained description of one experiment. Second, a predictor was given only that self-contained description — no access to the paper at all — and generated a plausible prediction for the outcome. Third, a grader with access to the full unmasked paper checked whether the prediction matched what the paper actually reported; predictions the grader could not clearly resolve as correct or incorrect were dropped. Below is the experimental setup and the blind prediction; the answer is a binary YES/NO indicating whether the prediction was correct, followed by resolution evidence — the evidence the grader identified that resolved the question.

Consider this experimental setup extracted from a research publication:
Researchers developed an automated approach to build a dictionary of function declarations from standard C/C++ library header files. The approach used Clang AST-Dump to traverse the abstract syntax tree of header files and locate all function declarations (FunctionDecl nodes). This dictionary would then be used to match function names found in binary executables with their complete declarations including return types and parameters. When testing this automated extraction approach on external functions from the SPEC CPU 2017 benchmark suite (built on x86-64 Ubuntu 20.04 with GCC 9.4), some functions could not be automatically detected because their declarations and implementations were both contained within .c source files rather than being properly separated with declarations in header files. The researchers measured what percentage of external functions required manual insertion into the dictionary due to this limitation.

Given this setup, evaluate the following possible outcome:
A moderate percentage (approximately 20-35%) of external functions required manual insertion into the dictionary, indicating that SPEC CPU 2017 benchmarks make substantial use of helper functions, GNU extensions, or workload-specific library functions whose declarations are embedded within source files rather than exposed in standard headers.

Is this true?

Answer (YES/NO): NO